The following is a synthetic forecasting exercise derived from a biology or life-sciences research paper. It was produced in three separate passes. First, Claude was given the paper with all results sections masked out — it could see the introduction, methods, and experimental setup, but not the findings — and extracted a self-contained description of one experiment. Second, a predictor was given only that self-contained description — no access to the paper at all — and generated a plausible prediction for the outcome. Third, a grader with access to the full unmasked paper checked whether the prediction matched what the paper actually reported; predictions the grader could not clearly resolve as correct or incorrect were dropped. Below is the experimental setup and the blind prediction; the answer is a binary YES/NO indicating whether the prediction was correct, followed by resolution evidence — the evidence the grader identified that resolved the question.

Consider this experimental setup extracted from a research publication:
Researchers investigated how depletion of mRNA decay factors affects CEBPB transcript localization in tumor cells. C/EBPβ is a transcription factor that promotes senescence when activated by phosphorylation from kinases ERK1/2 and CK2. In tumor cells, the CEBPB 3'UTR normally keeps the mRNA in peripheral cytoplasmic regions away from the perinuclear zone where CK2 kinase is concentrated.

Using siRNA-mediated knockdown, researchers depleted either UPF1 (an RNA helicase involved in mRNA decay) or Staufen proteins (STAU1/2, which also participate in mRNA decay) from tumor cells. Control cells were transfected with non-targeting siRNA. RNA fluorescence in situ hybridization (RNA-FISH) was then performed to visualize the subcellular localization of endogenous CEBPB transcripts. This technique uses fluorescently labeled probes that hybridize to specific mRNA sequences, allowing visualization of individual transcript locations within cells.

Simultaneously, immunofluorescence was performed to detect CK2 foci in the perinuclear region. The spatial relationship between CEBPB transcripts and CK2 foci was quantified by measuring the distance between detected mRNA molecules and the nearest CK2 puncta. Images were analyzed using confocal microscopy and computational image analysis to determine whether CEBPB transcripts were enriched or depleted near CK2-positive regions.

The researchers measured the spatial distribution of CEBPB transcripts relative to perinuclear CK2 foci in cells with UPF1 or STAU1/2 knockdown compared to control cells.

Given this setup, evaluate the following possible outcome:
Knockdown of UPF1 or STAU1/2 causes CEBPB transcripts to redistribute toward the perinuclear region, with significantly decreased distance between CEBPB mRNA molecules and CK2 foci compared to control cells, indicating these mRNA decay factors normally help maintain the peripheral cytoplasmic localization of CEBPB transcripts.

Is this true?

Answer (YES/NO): YES